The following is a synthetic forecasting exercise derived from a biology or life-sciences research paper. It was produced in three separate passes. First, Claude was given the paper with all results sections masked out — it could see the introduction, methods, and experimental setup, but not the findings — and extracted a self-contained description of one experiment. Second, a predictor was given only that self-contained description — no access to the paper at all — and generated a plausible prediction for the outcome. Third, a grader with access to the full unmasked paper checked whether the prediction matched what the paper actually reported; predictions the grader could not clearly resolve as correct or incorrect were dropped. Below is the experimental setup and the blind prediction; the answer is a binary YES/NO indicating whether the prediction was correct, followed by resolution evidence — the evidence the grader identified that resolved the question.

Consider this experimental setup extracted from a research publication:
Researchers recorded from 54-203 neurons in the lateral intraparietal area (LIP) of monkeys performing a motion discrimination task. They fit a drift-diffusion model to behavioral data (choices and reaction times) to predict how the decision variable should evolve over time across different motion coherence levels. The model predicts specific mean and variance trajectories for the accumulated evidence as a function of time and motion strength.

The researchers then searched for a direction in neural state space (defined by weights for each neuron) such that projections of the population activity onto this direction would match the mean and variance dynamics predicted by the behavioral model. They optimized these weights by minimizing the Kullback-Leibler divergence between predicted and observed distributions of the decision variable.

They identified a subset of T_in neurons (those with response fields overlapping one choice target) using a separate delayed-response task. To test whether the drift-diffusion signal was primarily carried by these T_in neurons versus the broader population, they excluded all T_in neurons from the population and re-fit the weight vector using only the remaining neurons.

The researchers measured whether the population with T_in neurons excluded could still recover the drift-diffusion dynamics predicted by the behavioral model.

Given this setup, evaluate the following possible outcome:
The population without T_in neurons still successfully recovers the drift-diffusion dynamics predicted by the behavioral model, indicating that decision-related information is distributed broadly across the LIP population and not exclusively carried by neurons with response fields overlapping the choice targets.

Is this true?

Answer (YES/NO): NO